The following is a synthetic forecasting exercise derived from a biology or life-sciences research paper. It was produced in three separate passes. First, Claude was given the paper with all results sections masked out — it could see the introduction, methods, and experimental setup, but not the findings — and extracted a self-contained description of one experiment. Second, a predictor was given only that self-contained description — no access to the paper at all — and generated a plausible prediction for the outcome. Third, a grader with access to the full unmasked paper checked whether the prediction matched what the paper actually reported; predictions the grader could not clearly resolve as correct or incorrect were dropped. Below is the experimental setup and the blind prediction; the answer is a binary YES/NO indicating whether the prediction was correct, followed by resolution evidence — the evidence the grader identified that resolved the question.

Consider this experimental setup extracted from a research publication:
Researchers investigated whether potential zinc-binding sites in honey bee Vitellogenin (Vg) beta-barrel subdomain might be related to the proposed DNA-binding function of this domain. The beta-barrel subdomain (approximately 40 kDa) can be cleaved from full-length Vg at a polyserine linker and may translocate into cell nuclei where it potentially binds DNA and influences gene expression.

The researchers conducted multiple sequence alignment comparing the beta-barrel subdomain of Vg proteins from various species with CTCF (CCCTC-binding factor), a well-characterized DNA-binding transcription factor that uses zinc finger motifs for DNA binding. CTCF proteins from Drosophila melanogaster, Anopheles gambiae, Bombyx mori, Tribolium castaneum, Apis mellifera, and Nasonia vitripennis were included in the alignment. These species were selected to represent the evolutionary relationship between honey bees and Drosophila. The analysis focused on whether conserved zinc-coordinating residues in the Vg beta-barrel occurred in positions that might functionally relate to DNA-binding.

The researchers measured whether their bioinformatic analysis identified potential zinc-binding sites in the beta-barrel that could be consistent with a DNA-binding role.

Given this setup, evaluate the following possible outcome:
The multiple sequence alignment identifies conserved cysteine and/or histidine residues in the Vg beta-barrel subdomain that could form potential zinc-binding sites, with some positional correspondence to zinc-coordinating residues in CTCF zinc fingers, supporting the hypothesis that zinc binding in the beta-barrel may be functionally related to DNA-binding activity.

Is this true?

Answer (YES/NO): YES